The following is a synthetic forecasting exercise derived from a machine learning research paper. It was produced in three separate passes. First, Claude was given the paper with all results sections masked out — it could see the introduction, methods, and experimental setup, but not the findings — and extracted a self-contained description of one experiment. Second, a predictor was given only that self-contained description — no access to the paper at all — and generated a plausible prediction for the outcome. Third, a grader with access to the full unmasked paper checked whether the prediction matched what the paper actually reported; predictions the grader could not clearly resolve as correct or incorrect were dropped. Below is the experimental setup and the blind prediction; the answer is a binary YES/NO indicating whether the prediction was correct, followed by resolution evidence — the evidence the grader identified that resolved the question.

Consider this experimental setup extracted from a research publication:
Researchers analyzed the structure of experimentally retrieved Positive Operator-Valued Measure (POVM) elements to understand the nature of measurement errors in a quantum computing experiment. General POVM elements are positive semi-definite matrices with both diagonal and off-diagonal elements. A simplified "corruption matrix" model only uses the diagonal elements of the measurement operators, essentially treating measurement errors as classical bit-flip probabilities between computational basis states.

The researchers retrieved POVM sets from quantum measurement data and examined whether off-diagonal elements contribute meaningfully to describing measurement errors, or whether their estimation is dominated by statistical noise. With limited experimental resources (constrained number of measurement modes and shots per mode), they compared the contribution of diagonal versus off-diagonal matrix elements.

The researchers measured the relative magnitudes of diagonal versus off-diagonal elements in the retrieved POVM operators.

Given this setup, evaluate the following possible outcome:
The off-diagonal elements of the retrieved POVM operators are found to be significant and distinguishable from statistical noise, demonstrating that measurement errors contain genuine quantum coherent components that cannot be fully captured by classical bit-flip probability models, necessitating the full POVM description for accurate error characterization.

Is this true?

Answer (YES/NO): NO